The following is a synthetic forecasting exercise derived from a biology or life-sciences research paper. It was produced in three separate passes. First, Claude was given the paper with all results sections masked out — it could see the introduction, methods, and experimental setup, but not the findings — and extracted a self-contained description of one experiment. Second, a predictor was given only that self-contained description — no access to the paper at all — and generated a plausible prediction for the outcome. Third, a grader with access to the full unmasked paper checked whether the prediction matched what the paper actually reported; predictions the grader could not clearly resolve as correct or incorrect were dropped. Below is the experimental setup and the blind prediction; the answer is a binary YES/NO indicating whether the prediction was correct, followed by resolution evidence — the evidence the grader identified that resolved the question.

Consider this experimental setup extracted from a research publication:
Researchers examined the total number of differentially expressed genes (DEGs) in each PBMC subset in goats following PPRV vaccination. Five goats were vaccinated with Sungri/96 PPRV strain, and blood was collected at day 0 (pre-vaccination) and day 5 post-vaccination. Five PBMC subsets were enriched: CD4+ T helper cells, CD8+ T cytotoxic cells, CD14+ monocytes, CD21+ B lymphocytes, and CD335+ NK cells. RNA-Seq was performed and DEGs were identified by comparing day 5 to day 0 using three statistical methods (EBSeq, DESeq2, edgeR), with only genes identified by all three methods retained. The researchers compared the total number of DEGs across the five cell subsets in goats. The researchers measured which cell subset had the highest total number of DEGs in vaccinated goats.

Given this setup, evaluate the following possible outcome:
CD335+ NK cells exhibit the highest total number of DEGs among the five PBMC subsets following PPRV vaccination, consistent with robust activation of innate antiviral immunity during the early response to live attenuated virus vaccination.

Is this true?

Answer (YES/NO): NO